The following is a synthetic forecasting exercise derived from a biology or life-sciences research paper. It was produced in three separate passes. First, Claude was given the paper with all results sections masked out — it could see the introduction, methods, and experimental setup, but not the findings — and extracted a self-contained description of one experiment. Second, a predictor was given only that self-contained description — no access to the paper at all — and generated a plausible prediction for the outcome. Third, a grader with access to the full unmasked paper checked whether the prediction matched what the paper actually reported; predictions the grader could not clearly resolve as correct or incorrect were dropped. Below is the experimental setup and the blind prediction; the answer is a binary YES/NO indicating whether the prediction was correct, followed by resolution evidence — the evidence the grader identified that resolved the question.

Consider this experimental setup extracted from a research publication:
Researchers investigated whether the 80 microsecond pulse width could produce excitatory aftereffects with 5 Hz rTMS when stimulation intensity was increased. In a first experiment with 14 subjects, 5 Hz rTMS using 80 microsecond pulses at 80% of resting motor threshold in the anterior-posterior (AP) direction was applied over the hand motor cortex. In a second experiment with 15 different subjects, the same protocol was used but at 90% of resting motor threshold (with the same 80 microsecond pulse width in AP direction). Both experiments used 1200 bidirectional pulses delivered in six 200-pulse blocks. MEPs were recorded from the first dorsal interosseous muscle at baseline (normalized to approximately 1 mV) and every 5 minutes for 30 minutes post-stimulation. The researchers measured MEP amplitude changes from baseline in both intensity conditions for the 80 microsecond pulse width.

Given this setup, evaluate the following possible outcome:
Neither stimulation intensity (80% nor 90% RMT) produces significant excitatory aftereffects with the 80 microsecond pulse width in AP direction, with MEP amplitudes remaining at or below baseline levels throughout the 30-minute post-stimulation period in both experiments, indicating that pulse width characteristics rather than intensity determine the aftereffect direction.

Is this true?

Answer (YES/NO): NO